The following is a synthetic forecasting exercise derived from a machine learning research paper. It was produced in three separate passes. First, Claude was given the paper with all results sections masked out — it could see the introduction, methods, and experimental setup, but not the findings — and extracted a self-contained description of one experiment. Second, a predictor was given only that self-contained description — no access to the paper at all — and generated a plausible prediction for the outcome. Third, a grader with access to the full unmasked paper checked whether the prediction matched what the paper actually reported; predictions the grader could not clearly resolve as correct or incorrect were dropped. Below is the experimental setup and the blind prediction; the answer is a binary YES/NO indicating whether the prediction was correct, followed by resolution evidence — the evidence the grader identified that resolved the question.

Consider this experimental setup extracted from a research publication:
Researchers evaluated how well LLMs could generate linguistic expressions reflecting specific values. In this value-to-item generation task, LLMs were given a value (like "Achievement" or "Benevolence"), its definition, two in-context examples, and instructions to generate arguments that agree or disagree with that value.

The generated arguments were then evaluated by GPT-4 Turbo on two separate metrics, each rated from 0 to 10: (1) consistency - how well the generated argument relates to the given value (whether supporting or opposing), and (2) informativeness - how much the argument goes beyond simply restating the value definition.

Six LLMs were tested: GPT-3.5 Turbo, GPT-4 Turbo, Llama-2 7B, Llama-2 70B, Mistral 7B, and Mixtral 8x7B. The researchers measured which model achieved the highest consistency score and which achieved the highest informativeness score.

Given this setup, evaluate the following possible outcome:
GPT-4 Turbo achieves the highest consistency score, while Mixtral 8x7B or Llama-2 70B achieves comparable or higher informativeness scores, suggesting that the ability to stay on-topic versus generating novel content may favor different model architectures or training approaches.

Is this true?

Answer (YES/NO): NO